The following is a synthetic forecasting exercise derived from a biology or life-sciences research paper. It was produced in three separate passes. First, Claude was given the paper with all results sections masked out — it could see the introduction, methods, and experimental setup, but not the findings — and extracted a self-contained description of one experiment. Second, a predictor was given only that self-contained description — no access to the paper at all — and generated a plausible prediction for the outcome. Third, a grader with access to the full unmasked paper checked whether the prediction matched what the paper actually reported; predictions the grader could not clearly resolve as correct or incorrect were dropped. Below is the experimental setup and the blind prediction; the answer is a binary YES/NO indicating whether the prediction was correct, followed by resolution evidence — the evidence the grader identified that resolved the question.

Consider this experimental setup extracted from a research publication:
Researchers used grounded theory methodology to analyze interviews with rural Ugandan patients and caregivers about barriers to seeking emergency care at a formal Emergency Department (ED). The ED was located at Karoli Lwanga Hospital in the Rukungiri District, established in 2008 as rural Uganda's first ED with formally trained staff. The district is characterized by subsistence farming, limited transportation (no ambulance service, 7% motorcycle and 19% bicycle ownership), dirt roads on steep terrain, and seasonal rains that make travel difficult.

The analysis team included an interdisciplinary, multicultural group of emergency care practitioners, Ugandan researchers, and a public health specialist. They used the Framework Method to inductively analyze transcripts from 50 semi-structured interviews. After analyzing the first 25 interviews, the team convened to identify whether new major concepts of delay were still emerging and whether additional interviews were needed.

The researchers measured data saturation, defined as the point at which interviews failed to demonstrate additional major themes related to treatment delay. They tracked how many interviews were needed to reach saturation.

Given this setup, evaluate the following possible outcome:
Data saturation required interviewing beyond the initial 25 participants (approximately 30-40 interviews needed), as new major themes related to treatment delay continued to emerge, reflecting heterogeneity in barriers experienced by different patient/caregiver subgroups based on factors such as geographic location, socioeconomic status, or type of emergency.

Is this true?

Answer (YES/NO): NO